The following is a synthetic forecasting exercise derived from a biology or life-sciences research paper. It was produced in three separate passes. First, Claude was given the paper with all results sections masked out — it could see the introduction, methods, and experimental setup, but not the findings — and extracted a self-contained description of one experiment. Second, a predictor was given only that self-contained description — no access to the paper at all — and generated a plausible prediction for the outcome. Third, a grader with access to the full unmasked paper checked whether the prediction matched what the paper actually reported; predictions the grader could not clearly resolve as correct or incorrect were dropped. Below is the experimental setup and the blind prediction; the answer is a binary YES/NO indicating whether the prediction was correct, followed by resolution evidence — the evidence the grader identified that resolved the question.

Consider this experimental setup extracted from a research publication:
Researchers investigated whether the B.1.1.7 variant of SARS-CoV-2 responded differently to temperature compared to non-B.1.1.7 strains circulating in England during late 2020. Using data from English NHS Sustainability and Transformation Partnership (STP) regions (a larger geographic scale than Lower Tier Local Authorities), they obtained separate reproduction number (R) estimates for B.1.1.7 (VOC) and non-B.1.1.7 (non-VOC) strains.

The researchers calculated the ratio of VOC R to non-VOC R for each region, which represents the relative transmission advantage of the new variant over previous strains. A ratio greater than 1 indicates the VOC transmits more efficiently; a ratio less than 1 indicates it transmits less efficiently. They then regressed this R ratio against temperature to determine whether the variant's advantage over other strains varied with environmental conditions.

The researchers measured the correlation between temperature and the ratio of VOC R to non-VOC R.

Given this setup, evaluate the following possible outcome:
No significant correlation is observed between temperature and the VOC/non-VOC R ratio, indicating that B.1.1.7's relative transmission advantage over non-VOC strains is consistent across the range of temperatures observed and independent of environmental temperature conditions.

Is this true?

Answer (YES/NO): NO